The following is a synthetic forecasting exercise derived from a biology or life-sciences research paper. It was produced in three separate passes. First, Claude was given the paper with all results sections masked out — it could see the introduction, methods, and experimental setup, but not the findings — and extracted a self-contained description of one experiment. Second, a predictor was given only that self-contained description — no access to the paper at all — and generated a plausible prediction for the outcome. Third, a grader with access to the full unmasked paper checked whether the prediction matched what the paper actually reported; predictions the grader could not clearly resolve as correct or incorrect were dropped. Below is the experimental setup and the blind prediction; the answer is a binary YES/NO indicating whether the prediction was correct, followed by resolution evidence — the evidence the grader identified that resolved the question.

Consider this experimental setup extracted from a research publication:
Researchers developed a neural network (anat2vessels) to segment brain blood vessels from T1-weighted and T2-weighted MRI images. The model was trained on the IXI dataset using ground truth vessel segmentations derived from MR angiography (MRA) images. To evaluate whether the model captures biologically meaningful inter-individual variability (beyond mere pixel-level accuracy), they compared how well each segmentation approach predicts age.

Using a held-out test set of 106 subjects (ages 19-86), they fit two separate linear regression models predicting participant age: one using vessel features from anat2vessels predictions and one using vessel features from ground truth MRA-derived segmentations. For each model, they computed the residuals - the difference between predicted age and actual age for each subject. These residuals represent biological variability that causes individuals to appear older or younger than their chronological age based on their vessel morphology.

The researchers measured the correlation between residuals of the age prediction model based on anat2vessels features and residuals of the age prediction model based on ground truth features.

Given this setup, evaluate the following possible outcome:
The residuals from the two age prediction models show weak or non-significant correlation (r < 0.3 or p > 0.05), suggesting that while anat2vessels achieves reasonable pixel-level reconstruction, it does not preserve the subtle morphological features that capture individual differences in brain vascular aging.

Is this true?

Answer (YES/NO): NO